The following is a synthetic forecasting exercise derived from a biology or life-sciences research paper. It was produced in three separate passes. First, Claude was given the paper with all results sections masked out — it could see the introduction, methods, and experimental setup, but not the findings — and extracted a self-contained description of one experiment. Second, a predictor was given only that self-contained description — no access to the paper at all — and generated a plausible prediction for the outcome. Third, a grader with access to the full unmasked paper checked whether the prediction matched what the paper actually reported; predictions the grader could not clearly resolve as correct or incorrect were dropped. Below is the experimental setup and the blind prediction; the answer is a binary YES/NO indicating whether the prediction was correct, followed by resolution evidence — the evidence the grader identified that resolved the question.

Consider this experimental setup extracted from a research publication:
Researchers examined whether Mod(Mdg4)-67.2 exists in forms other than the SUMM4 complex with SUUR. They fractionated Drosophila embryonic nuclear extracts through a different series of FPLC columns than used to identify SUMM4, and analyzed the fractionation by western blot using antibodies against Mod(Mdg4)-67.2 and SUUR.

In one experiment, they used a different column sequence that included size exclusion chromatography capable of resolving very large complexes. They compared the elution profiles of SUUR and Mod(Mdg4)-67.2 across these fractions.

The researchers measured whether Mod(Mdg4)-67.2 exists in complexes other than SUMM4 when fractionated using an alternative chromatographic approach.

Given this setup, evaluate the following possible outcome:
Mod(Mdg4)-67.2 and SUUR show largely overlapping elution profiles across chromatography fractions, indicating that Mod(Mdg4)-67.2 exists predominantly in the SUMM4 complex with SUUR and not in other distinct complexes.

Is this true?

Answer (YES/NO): NO